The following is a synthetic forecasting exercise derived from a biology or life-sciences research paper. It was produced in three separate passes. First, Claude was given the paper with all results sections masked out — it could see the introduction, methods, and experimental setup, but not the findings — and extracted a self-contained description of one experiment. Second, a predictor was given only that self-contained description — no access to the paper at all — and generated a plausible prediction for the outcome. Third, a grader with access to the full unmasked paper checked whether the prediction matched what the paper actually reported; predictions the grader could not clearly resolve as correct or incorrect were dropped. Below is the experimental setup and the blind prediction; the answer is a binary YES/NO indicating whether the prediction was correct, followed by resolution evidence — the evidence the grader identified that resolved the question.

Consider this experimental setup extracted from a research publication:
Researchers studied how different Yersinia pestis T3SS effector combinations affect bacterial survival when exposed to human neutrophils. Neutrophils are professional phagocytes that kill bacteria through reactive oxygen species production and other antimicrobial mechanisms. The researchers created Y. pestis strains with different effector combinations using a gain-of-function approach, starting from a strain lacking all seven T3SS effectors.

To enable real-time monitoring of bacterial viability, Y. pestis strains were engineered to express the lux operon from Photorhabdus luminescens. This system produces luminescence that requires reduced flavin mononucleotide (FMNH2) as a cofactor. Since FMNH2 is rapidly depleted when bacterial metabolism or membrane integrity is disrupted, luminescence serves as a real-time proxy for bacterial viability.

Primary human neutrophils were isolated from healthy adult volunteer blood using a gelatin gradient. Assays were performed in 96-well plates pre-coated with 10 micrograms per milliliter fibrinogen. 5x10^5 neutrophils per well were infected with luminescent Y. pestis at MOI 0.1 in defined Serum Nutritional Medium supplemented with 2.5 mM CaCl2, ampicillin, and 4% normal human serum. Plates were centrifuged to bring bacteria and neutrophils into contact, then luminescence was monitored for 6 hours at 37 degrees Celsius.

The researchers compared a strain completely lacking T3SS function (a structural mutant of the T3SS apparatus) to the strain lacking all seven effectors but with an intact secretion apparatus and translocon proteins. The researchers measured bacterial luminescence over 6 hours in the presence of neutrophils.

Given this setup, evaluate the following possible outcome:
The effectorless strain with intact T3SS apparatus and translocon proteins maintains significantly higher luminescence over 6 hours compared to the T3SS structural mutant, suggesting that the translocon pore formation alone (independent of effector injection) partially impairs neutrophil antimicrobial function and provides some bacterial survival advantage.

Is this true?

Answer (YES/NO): NO